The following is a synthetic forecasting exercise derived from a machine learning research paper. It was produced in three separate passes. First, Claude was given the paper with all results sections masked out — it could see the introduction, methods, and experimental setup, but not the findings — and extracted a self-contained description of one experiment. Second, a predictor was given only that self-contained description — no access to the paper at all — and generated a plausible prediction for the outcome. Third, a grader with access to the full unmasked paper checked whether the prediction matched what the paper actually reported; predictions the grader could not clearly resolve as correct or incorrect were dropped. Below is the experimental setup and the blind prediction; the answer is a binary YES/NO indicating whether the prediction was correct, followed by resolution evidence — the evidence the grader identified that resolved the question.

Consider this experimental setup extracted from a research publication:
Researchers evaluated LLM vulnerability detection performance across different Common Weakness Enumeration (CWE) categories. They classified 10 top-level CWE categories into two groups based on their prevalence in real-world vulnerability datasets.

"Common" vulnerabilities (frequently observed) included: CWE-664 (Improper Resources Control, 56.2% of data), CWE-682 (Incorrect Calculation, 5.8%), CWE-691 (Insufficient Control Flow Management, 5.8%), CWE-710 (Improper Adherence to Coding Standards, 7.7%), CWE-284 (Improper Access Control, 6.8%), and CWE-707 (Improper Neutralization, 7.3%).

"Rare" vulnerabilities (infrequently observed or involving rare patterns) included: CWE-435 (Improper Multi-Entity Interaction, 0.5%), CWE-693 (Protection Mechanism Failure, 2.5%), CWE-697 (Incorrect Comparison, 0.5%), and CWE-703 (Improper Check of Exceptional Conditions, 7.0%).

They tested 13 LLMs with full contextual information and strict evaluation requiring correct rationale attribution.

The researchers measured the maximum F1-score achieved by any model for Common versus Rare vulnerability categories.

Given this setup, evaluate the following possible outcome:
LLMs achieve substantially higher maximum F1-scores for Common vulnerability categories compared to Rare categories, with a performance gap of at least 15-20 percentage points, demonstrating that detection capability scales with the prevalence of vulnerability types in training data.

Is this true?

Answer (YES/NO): YES